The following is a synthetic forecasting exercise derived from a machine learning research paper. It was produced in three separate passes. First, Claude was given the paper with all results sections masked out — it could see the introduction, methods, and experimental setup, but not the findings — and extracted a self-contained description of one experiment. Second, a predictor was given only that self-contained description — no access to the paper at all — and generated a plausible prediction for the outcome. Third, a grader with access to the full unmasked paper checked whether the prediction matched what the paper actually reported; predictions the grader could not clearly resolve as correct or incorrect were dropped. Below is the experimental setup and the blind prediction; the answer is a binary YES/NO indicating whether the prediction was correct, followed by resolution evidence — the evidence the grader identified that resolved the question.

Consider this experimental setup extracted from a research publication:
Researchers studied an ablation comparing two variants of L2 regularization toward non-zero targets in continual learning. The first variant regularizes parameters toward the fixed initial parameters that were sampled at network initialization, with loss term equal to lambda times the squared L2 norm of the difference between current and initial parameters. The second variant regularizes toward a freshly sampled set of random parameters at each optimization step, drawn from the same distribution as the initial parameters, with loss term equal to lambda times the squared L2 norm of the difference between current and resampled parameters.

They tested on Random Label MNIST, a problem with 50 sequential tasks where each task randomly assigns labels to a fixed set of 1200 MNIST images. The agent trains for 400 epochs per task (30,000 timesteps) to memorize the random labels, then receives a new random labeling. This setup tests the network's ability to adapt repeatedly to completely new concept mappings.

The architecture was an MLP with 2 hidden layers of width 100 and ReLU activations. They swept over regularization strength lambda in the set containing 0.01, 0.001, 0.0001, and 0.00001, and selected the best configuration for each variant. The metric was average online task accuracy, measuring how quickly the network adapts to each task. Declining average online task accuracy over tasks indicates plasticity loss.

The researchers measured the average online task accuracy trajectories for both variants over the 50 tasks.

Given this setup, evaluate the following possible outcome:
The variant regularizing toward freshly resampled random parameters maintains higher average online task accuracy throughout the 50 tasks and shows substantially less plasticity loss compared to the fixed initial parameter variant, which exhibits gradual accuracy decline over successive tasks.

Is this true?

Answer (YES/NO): NO